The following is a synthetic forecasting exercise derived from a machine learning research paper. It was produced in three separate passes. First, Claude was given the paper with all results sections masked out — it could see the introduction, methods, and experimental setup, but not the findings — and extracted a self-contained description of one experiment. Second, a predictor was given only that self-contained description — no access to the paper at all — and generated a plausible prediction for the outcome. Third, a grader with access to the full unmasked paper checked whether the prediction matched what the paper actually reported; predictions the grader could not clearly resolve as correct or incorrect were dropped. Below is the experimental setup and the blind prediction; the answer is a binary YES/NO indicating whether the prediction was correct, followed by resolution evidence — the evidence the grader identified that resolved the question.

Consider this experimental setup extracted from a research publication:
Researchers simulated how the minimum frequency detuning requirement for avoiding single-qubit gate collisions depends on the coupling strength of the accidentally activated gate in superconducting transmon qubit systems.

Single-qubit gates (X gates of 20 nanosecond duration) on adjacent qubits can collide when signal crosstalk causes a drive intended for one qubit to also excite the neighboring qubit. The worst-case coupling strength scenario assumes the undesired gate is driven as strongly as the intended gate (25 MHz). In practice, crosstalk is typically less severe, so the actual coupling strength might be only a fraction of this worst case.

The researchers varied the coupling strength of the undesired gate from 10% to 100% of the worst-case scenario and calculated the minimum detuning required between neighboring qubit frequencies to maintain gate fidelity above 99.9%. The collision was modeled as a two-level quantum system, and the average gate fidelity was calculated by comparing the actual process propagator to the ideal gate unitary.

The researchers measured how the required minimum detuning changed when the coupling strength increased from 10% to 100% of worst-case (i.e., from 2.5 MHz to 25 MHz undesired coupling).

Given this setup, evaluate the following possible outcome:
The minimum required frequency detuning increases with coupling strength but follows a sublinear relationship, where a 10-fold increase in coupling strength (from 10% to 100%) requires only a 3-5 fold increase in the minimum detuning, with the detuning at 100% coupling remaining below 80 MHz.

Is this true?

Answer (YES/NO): NO